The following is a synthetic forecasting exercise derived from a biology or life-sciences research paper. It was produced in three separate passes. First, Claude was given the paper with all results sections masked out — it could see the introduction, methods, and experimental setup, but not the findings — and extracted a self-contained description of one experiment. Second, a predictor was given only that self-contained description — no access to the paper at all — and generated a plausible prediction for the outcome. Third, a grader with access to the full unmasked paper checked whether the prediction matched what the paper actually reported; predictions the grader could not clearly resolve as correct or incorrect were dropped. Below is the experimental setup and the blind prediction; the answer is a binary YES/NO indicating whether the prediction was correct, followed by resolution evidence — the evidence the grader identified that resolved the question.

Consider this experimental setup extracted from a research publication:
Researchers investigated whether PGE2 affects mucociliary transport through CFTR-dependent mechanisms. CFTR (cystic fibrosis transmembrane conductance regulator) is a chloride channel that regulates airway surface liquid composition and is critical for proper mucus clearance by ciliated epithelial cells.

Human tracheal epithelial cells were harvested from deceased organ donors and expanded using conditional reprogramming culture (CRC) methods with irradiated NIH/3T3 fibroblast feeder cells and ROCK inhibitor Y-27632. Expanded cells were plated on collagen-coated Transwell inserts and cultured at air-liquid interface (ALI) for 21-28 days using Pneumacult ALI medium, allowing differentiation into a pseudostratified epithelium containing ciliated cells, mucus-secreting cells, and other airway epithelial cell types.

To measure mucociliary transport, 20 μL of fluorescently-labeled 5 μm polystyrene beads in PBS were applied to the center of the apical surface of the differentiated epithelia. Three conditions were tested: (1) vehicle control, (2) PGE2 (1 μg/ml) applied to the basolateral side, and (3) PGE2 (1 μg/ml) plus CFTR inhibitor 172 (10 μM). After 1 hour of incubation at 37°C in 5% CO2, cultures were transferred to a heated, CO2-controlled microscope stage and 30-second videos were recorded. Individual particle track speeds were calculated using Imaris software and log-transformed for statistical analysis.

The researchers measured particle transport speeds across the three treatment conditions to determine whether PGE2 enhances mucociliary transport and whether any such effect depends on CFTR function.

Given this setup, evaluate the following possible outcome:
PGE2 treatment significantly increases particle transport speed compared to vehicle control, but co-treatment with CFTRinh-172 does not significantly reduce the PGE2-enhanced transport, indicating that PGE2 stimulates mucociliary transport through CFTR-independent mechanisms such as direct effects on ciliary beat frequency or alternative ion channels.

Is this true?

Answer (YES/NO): NO